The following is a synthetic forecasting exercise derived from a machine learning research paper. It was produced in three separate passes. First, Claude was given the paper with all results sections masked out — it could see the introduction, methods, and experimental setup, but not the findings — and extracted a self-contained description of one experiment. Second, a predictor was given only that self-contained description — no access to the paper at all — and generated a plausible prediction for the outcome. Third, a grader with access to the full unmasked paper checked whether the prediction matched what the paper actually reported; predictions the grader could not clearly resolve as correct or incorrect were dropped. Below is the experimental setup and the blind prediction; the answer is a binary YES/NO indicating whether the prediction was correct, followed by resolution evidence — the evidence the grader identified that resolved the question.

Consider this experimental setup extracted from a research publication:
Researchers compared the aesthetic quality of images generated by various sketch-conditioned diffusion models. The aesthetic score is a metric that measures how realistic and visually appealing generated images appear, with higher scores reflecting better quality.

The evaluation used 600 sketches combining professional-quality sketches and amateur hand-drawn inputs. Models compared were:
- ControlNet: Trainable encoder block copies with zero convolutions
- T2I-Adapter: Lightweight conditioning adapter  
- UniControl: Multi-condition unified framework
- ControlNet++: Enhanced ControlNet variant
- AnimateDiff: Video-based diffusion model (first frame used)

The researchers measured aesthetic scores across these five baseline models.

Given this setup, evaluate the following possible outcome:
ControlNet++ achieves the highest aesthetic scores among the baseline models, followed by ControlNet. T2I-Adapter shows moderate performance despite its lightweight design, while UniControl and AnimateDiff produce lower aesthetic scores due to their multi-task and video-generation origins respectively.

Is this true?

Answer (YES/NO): NO